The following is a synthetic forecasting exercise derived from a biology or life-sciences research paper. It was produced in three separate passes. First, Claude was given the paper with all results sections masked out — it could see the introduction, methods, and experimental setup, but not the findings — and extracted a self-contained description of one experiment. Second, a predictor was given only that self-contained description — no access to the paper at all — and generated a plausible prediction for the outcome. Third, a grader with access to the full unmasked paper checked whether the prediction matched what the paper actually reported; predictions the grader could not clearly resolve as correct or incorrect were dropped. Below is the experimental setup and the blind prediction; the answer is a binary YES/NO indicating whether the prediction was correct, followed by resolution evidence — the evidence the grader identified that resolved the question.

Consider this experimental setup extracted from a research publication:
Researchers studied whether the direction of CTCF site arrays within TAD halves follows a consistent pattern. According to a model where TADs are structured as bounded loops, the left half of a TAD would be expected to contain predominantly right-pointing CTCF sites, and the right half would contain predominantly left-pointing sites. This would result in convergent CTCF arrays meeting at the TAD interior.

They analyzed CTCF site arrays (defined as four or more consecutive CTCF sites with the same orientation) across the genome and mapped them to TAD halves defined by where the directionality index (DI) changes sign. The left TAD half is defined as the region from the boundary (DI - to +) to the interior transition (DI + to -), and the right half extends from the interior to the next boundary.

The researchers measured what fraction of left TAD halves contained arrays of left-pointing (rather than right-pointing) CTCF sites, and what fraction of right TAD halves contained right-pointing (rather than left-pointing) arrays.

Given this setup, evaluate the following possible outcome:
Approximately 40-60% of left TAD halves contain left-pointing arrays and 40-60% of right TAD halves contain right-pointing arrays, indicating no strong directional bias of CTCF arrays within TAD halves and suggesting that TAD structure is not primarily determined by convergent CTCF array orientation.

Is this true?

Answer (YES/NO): NO